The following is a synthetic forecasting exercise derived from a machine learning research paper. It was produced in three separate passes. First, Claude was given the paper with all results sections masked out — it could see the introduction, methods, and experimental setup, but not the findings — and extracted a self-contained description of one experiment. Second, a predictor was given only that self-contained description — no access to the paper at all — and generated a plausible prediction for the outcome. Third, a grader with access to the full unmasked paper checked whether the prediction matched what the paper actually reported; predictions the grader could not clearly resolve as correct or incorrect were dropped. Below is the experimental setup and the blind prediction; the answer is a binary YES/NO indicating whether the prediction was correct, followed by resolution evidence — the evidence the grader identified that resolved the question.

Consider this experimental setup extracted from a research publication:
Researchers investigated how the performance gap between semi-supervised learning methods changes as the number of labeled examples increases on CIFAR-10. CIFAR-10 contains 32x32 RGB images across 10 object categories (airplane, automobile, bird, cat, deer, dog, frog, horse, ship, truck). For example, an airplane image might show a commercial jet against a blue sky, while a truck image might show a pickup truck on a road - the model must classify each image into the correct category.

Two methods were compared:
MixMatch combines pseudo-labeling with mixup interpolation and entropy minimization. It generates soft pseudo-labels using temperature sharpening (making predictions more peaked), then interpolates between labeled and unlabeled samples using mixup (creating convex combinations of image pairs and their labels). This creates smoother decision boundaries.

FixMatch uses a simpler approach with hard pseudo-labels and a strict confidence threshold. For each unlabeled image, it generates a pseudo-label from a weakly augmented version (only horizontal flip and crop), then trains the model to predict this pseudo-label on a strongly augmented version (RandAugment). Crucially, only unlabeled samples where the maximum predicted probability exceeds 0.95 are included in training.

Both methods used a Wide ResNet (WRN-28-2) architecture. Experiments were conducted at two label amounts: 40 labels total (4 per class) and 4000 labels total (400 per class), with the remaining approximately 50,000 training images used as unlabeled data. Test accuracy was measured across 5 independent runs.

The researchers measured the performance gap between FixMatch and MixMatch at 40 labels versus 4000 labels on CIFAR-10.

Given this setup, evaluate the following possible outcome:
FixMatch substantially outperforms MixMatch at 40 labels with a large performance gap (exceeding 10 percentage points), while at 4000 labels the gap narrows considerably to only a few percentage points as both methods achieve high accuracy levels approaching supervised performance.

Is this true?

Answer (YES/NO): YES